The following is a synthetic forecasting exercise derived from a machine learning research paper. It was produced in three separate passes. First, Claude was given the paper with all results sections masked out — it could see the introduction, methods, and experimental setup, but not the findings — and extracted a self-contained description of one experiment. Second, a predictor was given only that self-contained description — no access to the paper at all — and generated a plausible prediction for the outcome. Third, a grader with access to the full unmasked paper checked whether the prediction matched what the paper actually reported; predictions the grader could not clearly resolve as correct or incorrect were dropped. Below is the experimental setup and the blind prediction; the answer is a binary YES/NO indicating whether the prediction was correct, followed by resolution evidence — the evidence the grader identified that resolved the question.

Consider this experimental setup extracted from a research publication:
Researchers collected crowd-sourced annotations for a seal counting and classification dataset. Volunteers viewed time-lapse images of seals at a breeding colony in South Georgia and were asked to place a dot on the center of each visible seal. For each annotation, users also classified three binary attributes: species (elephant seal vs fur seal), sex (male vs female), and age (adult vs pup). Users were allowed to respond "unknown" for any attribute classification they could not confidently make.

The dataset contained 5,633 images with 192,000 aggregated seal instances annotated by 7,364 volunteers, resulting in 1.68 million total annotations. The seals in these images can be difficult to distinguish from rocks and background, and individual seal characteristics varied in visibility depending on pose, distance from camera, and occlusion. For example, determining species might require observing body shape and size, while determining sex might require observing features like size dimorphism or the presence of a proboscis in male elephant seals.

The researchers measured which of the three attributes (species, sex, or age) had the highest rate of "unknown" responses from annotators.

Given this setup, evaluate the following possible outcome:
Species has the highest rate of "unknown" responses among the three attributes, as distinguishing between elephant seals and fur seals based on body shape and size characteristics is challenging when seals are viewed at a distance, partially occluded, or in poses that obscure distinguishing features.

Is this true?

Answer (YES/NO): NO